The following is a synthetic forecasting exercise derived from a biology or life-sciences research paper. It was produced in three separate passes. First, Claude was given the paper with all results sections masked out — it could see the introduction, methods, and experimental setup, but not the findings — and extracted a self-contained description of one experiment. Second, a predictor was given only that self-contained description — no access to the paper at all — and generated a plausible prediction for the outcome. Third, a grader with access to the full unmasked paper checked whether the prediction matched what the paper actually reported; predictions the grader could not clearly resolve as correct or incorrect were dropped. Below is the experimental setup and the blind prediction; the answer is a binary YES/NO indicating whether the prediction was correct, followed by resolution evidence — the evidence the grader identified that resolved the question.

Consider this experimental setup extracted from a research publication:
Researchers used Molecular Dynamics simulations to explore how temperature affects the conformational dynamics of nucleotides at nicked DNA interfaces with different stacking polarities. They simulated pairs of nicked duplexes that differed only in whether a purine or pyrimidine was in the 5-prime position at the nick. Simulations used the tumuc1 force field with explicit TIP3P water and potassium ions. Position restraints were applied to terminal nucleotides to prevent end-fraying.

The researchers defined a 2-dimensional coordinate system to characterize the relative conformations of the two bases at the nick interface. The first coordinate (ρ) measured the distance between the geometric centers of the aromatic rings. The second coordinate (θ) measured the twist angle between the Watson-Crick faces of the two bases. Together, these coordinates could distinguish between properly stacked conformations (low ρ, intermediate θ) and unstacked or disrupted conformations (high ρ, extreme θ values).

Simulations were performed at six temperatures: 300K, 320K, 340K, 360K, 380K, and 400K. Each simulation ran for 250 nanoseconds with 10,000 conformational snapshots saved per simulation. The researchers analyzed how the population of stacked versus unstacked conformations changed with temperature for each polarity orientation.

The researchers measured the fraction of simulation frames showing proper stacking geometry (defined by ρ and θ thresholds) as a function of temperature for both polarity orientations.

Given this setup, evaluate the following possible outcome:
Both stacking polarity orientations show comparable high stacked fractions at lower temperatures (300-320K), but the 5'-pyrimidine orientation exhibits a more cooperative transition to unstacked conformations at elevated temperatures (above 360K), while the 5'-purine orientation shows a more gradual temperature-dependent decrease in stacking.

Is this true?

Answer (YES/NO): NO